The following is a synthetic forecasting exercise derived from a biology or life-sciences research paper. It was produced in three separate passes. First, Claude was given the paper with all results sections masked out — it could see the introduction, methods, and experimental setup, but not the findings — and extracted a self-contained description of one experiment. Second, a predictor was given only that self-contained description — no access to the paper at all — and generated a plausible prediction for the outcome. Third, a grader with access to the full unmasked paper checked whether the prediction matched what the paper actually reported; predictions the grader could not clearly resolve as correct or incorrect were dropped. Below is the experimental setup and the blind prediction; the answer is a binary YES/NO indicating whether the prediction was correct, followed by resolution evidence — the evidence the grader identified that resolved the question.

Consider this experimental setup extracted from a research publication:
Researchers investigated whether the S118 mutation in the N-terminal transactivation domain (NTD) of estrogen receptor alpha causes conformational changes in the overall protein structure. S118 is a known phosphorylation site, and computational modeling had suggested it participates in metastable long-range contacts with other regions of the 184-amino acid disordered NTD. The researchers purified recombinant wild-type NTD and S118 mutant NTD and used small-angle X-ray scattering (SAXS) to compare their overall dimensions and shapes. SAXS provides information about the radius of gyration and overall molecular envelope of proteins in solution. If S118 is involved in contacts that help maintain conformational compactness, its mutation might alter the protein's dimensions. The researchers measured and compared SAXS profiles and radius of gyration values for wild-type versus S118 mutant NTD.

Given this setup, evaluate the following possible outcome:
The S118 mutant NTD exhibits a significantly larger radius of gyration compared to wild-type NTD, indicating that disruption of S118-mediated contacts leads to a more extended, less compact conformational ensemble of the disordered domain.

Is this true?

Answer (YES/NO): YES